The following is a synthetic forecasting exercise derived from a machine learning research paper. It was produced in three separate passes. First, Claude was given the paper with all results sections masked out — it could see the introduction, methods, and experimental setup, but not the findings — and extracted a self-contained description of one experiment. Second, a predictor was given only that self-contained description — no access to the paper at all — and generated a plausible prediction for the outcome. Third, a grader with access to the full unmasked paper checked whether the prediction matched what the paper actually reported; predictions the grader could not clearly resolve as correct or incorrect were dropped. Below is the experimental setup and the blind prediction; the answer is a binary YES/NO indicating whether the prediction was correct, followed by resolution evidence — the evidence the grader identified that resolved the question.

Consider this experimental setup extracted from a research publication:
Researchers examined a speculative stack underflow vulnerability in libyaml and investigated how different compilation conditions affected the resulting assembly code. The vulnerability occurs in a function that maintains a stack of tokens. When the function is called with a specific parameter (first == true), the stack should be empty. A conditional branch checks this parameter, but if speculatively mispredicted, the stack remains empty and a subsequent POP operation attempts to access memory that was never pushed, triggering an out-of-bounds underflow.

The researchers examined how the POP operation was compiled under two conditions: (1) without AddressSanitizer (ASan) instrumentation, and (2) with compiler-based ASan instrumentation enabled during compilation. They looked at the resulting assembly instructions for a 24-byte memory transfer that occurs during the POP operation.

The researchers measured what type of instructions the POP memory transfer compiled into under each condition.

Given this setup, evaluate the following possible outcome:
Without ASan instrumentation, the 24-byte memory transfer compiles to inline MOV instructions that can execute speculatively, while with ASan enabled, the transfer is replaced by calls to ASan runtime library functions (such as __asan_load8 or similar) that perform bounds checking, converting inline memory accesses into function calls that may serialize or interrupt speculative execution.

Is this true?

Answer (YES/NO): YES